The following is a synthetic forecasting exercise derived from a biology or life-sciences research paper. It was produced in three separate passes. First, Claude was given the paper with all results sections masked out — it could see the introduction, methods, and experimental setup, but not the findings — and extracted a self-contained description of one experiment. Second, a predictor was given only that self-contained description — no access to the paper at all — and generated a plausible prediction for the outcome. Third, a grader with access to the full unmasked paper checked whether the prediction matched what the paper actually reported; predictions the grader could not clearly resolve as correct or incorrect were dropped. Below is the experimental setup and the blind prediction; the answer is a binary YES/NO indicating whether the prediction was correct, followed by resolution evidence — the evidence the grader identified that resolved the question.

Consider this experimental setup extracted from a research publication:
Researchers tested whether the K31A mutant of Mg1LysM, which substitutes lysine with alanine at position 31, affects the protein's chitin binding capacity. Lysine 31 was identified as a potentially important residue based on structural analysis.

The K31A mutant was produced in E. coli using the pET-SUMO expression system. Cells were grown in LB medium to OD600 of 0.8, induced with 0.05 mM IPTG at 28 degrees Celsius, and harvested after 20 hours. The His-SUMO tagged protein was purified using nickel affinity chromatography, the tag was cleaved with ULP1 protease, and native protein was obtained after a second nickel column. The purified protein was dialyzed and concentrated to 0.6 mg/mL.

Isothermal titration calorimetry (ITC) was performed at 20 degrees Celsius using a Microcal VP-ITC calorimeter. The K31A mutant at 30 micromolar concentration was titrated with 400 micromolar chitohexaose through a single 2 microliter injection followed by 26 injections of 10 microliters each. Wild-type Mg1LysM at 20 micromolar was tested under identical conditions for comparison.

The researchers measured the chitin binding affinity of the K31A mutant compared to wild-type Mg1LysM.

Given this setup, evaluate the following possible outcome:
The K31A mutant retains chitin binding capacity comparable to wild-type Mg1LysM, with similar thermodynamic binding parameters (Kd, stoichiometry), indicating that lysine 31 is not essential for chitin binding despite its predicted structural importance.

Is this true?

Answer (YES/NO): NO